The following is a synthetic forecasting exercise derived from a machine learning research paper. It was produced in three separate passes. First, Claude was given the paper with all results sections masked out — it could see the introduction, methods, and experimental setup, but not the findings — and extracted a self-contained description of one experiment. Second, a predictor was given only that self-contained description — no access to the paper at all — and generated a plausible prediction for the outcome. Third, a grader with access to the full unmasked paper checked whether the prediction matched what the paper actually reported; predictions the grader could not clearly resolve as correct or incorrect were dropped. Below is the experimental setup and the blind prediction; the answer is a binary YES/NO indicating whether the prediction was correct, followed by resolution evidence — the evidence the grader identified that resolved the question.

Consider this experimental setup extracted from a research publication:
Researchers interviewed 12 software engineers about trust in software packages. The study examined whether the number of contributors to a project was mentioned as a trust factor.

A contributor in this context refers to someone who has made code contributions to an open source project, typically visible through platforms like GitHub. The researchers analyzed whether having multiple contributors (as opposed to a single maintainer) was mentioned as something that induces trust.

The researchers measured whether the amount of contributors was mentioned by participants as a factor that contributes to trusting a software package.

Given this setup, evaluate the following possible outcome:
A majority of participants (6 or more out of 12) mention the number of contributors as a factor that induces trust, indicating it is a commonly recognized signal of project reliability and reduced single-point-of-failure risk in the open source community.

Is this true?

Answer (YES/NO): NO